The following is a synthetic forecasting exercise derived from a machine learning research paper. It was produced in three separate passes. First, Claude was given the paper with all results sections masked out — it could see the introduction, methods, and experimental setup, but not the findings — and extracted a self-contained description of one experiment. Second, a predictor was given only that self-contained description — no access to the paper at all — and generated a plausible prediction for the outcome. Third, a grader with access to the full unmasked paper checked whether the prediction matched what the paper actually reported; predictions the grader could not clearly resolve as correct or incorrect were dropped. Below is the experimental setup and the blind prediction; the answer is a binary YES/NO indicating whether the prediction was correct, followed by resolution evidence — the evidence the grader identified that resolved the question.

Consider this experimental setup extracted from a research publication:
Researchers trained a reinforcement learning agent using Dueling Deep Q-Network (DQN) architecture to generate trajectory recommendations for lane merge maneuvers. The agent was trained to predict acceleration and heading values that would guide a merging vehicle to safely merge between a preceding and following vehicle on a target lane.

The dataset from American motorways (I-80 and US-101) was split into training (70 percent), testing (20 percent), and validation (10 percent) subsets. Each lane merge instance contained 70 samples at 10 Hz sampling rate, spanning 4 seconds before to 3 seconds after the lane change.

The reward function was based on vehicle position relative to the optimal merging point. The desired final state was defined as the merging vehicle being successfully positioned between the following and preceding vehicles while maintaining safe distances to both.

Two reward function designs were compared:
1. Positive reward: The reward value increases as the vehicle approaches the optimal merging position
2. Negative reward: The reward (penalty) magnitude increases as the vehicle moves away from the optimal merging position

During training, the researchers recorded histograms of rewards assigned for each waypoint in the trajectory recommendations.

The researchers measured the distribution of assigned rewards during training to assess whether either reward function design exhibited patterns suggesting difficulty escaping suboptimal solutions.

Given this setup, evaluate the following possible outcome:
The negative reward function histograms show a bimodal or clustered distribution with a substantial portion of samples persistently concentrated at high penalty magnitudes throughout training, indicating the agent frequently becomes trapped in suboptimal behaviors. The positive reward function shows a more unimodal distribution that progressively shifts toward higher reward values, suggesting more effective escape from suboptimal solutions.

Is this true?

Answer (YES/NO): NO